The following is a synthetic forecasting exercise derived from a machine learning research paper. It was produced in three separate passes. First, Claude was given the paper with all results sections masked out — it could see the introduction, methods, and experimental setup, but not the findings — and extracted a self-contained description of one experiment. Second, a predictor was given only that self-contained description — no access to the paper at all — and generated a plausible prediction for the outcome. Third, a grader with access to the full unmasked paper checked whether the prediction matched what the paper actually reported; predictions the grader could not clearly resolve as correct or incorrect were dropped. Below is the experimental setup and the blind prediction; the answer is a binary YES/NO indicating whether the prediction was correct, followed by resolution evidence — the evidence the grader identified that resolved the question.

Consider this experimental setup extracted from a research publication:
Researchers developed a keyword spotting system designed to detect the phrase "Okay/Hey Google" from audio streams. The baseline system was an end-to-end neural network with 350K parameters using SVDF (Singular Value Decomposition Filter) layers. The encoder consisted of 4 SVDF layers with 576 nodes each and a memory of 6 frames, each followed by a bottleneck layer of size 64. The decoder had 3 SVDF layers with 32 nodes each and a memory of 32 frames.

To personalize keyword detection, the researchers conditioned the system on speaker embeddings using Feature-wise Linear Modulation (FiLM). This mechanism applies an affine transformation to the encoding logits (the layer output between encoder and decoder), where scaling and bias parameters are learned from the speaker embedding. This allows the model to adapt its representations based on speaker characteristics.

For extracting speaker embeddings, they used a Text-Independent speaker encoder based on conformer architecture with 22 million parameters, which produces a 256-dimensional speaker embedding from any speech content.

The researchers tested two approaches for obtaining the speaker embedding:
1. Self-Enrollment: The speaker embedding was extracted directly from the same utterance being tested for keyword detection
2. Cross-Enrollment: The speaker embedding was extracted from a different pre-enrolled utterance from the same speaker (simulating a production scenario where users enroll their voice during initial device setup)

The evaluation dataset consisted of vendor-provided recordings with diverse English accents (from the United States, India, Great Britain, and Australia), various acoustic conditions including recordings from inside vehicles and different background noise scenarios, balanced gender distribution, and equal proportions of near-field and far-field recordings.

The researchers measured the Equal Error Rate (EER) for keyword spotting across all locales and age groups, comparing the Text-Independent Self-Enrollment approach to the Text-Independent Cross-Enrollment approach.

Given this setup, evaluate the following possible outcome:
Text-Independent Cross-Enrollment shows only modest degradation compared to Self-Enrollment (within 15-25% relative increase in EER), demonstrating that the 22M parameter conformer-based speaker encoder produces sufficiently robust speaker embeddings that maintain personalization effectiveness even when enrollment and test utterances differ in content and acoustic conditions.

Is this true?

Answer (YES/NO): NO